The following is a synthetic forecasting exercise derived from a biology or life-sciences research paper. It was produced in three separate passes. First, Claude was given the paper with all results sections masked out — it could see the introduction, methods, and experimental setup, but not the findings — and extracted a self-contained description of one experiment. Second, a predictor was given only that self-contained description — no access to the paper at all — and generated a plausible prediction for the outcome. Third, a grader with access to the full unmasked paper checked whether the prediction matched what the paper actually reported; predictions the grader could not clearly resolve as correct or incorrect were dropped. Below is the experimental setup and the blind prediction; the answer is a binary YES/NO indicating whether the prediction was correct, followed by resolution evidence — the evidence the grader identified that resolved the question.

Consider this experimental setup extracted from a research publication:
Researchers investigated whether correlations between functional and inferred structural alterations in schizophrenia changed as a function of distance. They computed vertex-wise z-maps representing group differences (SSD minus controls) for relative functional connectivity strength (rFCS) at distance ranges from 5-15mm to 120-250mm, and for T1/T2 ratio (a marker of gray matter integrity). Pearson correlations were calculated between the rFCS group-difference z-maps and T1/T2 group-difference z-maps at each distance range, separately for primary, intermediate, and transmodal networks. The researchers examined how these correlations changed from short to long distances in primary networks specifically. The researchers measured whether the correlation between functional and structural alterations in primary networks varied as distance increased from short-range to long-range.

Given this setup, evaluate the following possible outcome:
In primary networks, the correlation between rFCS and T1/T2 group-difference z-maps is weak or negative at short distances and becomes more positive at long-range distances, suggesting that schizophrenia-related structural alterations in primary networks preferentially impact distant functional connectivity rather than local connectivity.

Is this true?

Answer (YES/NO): NO